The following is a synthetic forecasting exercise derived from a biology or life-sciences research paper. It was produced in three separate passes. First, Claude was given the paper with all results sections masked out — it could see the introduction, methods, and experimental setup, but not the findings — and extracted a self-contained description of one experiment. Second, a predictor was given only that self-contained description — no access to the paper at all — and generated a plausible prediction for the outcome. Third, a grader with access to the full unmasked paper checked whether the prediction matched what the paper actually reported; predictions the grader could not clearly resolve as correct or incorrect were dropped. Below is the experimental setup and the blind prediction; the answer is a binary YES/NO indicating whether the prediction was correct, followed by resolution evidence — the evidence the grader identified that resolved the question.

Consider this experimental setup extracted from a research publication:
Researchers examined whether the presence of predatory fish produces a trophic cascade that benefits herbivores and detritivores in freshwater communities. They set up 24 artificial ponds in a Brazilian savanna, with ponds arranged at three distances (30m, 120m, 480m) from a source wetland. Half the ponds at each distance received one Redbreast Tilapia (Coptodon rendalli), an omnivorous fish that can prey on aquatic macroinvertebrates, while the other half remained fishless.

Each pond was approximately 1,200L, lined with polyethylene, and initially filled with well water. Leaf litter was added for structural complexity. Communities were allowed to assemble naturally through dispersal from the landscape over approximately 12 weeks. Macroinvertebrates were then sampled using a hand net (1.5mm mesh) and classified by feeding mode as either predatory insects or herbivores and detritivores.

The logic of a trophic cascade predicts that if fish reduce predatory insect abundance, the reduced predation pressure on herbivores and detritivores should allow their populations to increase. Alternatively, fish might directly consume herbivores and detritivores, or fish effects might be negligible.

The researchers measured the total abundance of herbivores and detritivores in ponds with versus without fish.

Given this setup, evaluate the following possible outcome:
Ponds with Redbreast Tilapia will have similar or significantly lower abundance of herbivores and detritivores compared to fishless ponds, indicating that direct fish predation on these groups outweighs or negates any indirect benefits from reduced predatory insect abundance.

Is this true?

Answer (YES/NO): YES